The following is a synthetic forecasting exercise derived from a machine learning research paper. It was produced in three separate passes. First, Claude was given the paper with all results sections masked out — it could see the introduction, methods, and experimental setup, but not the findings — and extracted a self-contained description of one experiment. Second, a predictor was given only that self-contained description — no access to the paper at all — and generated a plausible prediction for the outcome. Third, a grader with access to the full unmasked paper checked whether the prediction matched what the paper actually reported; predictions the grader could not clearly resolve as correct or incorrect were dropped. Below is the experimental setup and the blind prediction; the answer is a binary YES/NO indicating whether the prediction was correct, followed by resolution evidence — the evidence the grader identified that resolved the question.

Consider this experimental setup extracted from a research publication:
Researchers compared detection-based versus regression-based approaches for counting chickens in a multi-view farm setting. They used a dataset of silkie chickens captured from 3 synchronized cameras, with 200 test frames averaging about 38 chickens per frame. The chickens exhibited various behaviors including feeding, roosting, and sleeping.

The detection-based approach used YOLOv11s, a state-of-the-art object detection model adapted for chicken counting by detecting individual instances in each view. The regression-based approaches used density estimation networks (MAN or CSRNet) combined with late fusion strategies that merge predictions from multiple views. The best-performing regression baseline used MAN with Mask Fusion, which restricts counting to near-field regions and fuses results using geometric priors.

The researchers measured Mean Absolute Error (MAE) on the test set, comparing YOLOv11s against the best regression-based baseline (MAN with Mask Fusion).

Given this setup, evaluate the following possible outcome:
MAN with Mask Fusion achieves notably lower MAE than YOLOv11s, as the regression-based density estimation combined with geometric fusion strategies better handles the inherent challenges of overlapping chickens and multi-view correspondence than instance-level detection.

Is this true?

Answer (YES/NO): YES